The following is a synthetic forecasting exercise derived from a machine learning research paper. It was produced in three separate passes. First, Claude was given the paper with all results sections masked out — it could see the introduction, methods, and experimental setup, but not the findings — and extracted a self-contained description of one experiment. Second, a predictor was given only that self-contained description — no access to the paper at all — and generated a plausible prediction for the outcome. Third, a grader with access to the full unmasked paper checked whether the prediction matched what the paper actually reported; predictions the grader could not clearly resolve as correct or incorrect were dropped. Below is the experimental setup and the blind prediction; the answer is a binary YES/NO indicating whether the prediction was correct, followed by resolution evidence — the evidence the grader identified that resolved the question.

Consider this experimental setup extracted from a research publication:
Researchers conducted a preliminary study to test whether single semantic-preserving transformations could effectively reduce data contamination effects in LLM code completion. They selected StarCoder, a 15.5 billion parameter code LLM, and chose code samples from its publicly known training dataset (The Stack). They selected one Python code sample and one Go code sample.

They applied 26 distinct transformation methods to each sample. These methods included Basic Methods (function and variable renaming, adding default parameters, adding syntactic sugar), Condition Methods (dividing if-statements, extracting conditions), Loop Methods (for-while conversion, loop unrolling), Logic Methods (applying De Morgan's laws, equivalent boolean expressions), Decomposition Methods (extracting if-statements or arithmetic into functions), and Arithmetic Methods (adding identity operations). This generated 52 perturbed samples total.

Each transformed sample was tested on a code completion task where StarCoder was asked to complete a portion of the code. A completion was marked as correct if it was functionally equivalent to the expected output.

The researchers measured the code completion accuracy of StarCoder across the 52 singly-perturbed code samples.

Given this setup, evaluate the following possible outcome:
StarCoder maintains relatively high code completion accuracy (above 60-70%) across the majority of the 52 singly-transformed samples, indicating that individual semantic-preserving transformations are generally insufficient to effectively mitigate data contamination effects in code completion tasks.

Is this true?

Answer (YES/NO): YES